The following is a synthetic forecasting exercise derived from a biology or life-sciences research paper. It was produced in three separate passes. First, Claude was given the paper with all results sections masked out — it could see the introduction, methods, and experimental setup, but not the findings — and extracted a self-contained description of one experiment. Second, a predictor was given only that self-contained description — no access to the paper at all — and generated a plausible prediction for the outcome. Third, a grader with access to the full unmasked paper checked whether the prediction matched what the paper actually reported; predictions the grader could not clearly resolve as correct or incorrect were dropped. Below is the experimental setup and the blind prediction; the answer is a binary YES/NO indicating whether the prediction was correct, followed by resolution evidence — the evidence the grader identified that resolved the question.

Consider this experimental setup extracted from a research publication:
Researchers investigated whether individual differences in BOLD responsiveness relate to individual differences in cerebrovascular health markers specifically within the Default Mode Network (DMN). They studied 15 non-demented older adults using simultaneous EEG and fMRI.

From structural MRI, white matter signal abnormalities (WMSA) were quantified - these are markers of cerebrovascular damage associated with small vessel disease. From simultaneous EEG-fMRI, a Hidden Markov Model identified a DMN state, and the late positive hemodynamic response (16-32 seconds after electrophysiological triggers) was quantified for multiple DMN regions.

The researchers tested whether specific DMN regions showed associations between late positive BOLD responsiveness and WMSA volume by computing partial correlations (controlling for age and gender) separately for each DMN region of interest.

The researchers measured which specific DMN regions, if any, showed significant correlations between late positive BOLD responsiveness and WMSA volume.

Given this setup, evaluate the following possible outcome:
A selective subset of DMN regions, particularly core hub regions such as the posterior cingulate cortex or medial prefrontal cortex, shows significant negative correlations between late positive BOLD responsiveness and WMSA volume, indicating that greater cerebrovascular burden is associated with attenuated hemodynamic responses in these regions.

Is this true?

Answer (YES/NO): YES